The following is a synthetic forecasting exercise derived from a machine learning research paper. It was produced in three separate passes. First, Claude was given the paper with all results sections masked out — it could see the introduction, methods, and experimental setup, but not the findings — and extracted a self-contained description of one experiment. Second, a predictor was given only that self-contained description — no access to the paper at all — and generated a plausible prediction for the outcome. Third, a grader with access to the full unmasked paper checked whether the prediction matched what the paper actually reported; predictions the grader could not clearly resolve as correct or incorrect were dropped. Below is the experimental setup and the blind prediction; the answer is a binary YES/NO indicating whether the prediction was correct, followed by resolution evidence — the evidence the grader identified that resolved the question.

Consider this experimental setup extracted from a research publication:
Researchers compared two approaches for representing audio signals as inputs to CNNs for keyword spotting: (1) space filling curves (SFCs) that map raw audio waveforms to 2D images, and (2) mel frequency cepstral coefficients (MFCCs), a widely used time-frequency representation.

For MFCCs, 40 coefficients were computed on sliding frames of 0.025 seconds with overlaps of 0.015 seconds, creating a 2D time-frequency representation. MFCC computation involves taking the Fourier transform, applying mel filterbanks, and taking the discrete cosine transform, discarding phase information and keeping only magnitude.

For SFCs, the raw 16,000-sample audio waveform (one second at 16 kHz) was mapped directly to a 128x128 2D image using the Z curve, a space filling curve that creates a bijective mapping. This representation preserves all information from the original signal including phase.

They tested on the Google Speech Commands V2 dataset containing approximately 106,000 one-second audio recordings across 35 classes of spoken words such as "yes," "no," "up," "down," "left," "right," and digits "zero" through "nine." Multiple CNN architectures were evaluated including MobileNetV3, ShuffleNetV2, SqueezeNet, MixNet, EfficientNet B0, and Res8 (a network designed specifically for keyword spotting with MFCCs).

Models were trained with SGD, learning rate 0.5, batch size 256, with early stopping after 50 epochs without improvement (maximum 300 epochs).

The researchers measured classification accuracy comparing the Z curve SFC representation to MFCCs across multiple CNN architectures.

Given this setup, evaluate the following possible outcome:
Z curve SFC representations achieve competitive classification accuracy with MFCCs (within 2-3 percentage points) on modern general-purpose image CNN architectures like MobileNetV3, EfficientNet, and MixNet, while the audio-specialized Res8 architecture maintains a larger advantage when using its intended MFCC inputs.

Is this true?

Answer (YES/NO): YES